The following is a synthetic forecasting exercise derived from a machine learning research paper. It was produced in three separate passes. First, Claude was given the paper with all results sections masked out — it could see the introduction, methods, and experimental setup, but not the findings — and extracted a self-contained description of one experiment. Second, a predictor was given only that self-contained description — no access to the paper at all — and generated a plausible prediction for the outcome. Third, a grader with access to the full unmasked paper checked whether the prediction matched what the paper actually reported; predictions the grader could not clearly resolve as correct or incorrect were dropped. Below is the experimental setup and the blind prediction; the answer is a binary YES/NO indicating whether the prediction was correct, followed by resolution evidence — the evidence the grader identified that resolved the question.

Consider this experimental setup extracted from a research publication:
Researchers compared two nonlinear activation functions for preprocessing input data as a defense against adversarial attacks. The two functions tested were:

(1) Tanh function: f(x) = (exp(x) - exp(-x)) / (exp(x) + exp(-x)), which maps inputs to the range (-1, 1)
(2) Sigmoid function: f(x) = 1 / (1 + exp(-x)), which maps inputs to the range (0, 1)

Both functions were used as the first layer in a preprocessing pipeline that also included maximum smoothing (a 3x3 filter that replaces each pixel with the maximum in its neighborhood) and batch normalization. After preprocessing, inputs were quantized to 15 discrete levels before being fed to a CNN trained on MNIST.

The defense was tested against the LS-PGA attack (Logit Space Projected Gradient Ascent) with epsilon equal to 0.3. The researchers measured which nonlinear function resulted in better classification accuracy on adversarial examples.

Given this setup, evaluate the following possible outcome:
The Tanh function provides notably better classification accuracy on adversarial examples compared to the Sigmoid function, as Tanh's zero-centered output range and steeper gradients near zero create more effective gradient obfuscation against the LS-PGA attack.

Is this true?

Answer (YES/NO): YES